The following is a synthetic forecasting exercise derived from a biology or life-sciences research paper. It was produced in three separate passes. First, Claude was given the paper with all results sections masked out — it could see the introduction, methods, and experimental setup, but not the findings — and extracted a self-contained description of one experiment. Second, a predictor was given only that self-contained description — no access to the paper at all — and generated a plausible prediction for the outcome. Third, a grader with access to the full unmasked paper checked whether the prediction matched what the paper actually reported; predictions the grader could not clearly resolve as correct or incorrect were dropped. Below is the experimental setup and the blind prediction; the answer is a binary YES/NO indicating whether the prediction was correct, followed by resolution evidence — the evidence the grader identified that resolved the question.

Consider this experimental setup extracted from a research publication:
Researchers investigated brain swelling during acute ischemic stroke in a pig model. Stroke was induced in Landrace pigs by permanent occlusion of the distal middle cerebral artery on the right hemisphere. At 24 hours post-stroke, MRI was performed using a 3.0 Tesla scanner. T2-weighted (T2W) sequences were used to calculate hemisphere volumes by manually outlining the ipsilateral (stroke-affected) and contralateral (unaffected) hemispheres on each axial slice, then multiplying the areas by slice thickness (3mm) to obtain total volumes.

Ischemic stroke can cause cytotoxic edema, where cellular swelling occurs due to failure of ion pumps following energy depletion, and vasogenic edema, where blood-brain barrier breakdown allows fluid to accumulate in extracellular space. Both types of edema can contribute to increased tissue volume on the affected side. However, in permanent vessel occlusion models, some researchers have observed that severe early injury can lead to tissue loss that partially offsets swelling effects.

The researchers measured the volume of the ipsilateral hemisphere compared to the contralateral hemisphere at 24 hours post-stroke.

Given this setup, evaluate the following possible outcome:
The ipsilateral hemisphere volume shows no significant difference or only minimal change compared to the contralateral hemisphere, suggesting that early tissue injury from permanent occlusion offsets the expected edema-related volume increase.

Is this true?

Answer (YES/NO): NO